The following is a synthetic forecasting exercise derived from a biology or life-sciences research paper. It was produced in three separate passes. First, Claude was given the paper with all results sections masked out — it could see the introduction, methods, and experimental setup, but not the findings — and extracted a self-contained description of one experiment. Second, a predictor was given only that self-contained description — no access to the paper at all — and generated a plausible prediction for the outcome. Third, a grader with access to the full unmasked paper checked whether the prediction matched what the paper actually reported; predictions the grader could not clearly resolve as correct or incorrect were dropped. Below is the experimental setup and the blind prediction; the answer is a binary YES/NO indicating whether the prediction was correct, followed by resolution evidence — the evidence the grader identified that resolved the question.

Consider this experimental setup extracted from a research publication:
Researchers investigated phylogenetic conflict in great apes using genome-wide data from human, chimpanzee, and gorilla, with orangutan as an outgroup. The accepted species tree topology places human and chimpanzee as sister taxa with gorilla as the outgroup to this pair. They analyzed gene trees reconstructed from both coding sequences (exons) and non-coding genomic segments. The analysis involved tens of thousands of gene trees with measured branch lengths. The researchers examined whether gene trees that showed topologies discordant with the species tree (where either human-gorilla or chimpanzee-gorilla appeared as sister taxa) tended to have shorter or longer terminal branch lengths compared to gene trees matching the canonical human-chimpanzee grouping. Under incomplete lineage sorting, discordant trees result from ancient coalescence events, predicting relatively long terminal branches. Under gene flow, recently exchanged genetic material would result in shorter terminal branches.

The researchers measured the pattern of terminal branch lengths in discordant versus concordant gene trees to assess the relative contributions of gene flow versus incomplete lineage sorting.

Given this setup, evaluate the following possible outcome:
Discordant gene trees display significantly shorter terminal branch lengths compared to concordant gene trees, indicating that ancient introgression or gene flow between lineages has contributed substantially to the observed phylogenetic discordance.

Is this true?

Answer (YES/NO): NO